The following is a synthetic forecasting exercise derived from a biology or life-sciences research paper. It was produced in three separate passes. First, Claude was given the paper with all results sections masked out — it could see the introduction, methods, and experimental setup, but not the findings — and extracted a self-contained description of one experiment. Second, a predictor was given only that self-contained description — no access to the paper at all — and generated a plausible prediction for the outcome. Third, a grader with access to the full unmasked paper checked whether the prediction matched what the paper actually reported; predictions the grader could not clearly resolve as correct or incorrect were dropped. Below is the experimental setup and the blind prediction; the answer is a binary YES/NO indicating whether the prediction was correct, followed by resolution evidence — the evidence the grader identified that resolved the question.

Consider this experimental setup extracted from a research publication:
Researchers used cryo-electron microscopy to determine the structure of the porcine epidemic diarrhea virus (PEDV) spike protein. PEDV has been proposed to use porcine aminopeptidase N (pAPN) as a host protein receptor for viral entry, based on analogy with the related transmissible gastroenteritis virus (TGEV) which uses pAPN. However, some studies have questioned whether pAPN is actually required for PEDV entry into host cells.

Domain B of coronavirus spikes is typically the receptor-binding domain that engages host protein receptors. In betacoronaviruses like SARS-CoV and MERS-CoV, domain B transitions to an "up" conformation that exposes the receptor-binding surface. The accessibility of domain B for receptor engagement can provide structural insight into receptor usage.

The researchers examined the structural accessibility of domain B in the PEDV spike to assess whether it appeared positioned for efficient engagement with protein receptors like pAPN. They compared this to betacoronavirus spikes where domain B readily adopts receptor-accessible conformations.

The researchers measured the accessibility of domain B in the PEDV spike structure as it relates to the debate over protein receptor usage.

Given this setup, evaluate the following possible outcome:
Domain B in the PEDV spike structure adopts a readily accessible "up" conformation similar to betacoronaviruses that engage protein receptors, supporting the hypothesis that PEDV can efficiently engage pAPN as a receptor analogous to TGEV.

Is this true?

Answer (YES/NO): NO